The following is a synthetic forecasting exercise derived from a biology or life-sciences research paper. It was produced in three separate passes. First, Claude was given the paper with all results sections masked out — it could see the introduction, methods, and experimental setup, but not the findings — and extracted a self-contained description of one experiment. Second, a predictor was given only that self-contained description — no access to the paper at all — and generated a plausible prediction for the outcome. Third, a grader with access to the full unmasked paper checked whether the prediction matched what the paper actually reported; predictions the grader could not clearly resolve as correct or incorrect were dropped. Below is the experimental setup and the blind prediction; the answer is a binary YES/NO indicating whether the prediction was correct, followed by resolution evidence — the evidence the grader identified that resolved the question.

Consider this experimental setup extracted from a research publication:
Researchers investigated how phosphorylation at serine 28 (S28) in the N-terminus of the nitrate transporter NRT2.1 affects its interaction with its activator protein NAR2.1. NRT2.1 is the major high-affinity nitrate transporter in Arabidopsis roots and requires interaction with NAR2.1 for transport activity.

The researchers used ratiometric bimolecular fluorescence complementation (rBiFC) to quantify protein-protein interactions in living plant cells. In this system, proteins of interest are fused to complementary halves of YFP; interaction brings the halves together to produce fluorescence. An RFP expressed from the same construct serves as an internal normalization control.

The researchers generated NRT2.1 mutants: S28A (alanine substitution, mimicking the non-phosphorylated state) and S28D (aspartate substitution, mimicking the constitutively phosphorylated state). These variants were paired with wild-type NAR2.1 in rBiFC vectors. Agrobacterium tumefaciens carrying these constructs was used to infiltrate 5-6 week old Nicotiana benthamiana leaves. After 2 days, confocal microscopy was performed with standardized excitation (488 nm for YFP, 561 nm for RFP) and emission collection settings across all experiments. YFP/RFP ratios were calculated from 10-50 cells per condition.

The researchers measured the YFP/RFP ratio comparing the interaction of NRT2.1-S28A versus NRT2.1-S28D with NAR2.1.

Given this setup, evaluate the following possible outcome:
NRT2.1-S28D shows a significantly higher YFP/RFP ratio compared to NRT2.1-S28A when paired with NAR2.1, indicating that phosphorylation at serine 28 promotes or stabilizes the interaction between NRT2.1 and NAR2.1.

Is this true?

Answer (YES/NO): YES